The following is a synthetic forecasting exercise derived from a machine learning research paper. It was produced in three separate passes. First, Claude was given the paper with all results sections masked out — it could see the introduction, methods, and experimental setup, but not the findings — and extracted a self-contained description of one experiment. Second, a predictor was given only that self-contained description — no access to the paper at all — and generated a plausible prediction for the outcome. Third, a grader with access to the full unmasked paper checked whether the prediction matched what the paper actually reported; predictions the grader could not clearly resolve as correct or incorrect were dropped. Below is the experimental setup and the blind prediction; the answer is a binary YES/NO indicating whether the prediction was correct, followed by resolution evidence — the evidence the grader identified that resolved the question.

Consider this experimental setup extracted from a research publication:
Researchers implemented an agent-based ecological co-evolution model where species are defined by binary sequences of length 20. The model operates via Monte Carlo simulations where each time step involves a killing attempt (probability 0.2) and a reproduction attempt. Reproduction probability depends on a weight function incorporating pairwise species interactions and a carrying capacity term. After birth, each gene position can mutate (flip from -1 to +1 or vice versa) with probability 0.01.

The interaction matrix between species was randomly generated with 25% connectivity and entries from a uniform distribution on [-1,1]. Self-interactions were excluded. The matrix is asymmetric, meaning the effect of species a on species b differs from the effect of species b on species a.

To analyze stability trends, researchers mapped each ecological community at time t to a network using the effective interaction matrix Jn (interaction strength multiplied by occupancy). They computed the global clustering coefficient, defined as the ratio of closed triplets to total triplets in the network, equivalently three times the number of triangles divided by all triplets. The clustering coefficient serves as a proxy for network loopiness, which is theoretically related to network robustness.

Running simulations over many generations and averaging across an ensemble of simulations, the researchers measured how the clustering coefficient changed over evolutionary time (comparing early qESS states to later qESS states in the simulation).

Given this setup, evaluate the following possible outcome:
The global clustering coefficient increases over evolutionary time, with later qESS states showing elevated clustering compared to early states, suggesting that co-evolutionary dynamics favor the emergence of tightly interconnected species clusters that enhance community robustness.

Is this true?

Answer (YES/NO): NO